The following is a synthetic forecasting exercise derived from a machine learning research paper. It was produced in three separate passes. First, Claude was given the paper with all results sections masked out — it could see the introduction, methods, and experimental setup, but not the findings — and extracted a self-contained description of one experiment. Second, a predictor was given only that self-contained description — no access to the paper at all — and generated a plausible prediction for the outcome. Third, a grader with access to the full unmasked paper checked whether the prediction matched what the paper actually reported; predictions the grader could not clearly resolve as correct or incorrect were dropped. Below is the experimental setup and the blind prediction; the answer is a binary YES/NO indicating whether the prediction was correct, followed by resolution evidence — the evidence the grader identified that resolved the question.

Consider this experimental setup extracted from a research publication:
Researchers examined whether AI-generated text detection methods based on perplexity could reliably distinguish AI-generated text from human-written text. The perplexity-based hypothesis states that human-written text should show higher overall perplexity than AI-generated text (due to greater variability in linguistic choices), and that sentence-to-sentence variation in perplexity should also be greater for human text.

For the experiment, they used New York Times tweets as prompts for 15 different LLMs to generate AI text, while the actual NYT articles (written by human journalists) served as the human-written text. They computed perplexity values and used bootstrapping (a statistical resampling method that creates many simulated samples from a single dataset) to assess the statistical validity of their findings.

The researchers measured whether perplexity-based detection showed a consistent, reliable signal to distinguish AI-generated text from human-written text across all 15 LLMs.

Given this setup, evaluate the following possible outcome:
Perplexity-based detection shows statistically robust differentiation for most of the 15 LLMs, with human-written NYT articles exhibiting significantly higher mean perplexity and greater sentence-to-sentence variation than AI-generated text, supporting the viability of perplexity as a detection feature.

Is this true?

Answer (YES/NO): NO